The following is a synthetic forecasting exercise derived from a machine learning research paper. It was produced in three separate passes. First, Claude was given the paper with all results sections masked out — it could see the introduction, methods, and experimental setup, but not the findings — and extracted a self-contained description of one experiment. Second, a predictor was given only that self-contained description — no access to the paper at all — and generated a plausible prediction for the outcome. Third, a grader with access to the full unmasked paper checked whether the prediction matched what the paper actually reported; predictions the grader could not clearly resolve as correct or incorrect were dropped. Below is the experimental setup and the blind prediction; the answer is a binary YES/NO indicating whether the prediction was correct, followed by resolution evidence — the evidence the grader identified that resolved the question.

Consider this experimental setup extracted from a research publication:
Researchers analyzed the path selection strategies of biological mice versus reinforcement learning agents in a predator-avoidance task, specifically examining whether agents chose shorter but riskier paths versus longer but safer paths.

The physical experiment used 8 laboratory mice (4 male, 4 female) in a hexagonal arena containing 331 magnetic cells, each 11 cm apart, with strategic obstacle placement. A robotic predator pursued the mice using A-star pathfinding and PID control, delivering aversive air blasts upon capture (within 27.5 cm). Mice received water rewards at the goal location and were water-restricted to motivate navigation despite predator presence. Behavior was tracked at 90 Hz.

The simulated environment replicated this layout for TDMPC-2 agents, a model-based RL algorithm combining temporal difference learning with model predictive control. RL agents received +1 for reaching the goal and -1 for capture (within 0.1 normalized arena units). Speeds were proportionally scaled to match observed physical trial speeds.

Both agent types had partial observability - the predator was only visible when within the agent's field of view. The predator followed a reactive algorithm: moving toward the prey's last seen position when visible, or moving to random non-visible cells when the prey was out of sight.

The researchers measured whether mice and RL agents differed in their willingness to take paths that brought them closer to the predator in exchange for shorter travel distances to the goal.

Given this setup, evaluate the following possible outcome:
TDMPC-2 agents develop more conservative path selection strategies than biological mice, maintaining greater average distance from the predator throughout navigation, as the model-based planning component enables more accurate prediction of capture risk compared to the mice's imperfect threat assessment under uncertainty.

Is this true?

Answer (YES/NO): NO